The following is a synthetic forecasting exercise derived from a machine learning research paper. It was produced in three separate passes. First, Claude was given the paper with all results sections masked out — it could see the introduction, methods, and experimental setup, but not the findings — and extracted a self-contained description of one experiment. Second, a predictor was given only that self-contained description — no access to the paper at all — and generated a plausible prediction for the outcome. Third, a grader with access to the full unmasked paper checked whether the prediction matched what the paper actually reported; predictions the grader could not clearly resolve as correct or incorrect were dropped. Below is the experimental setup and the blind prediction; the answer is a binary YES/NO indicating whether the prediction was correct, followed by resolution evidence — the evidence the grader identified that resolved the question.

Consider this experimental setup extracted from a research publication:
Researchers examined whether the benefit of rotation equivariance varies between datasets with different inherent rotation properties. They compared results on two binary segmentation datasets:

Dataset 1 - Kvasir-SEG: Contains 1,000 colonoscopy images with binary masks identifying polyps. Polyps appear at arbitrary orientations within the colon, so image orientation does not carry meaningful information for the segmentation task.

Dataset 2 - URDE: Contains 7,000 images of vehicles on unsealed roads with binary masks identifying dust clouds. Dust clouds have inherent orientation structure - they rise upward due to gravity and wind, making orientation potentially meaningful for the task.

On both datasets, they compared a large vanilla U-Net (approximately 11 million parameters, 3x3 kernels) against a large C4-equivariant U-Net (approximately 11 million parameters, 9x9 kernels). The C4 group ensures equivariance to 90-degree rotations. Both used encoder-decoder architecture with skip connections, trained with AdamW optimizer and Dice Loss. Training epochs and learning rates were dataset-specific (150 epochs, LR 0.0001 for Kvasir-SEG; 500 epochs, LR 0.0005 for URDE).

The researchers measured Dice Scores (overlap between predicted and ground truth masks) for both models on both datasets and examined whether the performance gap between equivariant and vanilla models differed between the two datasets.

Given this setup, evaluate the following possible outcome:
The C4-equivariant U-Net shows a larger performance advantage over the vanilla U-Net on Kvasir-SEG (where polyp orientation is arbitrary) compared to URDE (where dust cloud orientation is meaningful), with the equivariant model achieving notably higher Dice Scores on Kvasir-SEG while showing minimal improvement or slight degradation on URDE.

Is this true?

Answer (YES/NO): NO